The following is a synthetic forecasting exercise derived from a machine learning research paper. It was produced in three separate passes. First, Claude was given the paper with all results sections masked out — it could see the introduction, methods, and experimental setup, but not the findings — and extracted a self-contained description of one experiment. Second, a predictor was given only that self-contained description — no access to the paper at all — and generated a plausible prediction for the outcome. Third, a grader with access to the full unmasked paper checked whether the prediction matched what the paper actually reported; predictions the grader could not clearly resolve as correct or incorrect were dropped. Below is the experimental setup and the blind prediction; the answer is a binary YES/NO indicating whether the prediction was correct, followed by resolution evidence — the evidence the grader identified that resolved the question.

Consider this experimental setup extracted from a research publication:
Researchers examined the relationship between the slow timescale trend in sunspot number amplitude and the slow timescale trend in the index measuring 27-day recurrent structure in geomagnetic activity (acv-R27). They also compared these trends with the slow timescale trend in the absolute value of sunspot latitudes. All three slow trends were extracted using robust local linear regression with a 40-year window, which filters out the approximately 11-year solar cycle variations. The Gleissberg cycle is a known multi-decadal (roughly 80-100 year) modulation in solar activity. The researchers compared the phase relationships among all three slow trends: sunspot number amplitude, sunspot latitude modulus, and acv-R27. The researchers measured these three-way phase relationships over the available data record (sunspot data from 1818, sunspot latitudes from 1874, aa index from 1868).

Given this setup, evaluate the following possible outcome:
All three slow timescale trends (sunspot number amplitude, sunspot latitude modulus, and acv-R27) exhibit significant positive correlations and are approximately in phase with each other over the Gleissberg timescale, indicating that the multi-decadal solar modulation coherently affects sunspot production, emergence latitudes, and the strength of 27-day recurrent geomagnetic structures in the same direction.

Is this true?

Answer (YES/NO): NO